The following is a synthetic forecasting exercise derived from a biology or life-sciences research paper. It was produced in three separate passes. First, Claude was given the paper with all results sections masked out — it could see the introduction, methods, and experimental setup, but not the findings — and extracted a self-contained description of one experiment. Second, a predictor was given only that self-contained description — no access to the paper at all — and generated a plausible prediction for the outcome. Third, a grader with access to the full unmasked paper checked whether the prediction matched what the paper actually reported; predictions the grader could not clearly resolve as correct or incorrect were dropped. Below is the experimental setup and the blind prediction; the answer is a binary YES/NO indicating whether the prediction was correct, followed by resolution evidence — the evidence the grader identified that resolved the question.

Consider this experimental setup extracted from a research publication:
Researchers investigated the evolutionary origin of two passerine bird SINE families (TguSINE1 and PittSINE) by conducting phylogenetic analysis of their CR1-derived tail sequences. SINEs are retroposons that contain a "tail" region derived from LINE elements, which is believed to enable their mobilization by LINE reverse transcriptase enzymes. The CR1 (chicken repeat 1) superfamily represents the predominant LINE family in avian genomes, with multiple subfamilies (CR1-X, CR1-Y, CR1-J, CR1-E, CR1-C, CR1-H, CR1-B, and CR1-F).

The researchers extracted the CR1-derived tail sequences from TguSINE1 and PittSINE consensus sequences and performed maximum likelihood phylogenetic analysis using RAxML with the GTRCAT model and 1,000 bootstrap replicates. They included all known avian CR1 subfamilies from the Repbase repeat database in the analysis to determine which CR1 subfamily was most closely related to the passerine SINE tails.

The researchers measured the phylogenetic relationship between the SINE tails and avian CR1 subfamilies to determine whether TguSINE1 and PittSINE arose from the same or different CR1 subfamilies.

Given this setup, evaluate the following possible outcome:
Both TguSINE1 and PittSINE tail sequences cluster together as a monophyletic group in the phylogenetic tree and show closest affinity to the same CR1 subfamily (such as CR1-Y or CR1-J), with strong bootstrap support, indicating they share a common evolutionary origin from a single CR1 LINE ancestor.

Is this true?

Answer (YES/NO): YES